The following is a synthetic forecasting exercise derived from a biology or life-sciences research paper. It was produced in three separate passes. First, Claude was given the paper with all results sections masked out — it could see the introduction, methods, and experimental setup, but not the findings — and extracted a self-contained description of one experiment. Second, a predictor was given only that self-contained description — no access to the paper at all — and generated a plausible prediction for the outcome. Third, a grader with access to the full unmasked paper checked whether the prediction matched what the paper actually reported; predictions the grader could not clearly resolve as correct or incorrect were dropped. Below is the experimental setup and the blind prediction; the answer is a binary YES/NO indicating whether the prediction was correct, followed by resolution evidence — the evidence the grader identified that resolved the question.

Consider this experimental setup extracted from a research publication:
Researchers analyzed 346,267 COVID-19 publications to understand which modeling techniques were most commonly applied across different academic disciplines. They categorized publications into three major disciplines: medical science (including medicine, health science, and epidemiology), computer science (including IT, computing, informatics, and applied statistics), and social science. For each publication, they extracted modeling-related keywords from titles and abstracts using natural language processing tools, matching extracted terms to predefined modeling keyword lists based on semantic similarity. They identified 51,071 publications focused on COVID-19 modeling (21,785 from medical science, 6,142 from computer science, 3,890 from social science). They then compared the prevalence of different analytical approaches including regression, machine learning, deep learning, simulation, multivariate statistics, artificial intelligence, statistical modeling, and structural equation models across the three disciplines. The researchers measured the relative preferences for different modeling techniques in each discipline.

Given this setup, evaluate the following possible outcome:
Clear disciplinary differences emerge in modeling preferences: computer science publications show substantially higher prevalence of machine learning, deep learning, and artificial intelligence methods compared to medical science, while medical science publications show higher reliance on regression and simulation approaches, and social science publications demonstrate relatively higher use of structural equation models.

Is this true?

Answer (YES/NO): NO